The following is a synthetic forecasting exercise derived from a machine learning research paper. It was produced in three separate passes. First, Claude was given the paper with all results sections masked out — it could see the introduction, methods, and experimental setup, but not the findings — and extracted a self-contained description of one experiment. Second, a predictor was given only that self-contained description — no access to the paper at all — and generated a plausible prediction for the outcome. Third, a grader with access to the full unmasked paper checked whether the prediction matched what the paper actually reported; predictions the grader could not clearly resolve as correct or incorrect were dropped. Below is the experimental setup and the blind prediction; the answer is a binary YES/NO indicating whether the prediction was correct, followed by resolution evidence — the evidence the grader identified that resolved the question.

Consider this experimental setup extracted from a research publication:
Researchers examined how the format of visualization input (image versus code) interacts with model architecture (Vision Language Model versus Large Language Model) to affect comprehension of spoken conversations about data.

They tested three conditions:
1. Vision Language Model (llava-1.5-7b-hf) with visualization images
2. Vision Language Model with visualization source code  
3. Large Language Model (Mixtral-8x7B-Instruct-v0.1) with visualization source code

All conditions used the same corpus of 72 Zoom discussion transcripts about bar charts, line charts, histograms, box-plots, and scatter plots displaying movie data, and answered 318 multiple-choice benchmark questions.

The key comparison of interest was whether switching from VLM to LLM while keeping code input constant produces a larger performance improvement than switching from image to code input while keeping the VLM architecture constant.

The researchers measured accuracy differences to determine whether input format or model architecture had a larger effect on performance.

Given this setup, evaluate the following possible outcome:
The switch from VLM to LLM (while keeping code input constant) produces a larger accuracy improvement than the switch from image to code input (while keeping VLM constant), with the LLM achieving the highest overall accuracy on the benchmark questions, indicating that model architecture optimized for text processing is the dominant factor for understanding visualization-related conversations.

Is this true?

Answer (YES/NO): YES